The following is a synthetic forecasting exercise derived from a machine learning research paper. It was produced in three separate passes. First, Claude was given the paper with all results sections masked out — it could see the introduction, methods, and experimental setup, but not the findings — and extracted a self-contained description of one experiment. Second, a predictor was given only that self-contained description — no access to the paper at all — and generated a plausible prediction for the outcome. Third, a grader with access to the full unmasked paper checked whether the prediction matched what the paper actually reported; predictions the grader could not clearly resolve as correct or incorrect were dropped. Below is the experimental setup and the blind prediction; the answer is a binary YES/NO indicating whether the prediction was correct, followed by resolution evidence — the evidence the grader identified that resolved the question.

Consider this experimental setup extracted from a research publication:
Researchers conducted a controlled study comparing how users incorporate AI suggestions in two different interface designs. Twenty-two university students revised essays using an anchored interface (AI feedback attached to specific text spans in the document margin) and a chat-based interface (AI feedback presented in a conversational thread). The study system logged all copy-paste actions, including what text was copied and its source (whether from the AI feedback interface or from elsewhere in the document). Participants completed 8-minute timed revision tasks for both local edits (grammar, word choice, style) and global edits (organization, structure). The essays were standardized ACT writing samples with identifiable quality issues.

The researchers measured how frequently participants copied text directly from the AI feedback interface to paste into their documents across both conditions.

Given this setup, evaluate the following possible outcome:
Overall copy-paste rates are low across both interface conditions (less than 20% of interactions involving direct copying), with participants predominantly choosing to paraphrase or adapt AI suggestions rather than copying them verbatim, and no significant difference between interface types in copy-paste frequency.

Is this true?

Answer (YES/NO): NO